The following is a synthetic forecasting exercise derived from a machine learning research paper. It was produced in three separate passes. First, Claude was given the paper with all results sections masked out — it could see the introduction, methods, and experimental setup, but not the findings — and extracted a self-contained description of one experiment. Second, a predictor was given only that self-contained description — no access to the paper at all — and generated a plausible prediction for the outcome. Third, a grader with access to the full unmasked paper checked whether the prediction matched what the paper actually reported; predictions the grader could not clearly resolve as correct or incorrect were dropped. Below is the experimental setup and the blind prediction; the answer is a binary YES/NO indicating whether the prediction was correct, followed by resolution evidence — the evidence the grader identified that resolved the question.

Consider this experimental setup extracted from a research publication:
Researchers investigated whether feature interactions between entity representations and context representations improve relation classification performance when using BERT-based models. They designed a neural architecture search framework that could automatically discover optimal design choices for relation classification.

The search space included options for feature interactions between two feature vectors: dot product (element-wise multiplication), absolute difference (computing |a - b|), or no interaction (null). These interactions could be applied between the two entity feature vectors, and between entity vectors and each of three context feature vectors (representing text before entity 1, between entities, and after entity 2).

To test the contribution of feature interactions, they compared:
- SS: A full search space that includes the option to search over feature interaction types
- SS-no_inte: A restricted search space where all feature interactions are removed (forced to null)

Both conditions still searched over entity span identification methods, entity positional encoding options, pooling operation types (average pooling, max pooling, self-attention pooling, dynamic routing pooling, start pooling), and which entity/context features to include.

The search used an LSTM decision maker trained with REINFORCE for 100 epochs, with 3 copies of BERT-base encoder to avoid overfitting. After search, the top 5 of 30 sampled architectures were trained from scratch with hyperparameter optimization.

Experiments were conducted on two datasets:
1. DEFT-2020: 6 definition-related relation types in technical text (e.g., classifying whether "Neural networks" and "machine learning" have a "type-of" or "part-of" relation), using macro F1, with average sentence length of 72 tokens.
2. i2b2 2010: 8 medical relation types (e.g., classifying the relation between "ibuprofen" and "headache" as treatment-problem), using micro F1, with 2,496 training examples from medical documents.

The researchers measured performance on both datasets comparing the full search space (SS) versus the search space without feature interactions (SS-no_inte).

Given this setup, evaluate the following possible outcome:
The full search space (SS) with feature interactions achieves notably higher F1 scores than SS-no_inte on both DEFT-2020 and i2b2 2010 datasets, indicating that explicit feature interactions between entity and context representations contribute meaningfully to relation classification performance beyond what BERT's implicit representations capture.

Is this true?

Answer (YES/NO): NO